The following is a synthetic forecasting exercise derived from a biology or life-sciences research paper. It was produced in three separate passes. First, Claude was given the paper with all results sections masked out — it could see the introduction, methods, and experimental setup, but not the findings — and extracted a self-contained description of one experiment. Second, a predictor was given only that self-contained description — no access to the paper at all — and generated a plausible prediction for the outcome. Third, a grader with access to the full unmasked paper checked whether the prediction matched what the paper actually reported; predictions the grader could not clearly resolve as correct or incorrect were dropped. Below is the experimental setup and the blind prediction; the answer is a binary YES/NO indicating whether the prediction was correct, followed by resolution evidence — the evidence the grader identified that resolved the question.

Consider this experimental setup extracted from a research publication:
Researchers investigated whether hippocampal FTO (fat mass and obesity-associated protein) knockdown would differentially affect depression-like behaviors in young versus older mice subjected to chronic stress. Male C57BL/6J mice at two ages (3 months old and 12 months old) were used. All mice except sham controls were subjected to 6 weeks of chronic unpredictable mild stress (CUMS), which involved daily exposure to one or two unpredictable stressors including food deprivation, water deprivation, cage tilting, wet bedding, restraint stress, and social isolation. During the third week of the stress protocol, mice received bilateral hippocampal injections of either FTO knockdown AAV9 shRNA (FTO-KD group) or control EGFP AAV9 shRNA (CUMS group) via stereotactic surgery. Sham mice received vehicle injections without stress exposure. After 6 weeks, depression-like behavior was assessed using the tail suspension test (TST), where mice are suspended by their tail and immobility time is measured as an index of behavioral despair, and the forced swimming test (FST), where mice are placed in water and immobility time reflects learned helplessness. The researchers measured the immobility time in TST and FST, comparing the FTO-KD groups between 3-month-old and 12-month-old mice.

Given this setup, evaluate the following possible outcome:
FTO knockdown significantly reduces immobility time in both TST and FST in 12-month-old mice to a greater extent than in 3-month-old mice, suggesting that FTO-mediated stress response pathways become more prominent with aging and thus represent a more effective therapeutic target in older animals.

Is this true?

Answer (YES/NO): NO